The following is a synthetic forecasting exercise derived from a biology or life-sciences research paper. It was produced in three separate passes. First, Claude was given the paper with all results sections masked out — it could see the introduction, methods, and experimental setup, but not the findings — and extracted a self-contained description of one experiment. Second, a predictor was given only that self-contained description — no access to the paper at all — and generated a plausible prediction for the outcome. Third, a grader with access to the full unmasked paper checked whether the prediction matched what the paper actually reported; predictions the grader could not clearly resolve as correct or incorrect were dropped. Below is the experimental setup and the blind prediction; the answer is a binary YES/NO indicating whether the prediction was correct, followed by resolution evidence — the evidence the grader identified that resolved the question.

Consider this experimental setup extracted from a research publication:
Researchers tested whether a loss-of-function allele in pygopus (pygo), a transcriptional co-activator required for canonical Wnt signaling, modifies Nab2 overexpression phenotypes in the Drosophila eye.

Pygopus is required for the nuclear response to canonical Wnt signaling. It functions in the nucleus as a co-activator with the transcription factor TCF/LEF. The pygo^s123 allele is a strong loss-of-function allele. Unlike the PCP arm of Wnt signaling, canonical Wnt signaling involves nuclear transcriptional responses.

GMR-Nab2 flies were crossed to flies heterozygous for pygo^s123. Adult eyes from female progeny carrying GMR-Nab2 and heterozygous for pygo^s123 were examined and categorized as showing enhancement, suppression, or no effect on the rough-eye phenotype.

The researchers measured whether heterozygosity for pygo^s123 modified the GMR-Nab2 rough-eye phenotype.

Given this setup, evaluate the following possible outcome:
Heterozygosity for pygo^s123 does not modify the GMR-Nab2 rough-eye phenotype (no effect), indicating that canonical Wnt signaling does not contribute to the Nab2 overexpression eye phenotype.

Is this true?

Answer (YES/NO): NO